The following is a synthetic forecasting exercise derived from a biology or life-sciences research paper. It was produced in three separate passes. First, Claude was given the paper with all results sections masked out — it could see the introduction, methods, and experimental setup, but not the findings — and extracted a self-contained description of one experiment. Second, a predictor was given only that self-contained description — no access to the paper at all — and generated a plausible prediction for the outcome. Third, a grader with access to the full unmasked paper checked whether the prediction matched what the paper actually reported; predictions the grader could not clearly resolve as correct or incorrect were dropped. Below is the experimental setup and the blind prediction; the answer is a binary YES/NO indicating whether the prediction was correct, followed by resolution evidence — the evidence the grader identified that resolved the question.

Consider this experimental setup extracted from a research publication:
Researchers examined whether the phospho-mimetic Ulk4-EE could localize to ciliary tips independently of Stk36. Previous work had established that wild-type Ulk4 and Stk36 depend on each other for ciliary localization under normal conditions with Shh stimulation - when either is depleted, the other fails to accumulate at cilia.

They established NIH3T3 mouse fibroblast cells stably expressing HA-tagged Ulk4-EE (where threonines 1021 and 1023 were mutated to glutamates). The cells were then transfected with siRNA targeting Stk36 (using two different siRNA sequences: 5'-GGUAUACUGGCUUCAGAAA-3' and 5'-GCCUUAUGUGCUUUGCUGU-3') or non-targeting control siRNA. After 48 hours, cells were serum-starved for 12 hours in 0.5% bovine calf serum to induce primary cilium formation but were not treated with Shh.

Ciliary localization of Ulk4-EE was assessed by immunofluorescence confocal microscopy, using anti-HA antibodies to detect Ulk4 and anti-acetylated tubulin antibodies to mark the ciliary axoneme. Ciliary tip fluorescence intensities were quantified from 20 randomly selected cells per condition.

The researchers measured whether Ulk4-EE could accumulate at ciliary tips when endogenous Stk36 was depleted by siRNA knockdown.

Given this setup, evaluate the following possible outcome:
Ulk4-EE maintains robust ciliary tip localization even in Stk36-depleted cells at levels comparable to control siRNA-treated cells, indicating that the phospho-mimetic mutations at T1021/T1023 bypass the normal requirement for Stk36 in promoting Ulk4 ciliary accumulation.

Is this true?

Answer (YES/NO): YES